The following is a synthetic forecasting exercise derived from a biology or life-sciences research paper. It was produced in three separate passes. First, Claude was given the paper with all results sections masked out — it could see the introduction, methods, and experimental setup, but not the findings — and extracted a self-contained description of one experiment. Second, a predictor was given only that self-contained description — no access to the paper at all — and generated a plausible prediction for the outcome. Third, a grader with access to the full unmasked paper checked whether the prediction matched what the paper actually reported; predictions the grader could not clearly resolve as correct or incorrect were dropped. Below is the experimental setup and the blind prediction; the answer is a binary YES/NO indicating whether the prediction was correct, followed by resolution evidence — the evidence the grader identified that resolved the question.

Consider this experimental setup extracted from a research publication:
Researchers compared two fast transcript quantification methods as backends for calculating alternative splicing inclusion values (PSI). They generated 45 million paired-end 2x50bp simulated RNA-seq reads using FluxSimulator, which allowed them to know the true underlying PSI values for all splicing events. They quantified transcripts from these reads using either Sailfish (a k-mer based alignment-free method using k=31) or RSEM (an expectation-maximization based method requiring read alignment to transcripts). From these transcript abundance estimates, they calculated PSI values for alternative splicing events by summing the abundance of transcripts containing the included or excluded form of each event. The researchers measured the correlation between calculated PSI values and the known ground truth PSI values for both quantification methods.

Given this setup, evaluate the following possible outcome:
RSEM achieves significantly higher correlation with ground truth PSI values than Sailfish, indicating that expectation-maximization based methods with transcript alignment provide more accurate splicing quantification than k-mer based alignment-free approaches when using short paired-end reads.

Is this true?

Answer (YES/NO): NO